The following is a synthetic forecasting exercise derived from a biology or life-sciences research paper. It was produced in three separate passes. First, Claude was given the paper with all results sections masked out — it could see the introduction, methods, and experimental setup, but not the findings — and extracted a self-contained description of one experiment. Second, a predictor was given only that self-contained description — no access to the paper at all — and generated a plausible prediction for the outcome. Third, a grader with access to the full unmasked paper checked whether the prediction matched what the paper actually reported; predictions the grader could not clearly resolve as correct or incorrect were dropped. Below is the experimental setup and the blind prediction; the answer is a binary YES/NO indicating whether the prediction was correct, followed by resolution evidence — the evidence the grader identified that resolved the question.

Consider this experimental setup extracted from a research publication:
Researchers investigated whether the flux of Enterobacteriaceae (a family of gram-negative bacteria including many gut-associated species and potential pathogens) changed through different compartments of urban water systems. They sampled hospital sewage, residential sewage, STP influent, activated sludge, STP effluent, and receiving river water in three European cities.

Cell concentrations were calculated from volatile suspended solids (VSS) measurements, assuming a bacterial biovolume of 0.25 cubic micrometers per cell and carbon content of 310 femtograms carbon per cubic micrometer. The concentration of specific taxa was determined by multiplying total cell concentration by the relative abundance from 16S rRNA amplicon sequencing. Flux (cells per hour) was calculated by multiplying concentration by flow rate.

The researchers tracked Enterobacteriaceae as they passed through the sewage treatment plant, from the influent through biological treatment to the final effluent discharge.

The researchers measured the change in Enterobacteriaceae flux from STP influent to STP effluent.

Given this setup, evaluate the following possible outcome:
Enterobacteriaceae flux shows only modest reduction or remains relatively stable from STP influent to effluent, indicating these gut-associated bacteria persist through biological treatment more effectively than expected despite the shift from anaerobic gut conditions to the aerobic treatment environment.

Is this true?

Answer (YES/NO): NO